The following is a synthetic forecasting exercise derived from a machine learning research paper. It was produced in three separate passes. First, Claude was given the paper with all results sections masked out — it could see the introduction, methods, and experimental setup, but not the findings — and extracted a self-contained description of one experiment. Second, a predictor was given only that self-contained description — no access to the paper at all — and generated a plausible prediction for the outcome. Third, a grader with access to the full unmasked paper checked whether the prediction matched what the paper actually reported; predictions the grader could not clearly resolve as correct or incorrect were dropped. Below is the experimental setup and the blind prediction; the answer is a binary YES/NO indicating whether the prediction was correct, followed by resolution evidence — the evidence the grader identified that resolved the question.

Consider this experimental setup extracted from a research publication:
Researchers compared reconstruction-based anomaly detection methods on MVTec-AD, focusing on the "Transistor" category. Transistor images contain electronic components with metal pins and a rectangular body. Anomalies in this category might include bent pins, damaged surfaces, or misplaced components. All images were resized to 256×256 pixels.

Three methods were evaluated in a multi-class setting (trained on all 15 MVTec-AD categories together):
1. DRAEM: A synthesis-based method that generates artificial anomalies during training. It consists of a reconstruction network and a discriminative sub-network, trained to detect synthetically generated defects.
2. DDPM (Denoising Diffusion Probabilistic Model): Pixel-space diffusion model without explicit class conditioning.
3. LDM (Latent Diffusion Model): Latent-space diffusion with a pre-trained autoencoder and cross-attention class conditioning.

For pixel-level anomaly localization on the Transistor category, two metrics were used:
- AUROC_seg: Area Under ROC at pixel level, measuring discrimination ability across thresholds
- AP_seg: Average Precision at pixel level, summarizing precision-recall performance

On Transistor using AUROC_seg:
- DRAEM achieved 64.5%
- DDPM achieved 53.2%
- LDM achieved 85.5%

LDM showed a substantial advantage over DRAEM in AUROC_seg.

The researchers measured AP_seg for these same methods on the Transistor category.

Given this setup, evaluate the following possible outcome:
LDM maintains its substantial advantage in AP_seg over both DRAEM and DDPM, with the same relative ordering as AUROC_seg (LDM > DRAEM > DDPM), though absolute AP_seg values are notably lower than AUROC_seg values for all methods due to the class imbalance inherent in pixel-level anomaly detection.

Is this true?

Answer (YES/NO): NO